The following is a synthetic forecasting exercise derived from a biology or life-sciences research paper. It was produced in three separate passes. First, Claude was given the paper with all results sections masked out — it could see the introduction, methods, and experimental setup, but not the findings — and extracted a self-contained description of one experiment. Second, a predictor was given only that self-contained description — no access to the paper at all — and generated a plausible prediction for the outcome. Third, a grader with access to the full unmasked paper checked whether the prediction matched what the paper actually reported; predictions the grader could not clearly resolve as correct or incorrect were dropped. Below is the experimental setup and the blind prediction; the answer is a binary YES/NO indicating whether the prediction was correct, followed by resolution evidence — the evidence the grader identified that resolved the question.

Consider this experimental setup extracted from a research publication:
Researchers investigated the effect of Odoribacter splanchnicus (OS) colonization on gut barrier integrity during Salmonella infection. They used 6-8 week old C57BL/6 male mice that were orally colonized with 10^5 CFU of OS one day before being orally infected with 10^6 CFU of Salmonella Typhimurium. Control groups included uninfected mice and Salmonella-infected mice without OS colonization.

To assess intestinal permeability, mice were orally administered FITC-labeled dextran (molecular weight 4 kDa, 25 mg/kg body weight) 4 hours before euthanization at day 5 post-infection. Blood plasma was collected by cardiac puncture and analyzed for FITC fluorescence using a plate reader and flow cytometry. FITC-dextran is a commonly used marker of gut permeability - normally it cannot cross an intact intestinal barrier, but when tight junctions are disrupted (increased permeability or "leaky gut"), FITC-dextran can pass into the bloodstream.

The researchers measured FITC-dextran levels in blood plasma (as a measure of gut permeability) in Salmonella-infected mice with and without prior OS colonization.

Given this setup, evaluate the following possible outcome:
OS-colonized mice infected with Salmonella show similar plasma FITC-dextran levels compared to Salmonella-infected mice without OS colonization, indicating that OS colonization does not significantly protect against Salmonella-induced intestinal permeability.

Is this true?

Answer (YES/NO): NO